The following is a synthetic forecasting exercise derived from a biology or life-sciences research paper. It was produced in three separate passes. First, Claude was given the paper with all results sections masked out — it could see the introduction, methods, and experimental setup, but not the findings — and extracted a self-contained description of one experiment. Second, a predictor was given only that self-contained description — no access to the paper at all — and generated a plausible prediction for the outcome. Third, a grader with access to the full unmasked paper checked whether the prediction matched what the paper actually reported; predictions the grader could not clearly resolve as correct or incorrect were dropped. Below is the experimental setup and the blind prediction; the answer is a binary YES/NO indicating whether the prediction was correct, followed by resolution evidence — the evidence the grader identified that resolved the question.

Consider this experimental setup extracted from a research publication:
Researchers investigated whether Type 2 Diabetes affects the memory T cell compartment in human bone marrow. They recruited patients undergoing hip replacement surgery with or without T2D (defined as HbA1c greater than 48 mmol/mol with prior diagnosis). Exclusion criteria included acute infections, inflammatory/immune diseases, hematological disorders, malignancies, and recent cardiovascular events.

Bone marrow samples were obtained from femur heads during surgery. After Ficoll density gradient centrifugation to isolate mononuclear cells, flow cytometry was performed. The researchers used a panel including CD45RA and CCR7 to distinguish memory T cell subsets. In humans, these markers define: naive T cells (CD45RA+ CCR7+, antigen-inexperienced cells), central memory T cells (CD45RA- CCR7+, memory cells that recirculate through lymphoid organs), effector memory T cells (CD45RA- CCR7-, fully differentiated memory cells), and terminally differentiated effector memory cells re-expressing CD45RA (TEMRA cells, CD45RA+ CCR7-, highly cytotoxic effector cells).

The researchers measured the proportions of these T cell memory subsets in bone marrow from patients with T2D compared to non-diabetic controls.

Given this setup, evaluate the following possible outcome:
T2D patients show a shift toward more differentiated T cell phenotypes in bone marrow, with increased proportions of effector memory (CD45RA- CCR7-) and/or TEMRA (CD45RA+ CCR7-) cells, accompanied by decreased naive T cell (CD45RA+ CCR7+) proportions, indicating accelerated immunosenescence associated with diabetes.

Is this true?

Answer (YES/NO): NO